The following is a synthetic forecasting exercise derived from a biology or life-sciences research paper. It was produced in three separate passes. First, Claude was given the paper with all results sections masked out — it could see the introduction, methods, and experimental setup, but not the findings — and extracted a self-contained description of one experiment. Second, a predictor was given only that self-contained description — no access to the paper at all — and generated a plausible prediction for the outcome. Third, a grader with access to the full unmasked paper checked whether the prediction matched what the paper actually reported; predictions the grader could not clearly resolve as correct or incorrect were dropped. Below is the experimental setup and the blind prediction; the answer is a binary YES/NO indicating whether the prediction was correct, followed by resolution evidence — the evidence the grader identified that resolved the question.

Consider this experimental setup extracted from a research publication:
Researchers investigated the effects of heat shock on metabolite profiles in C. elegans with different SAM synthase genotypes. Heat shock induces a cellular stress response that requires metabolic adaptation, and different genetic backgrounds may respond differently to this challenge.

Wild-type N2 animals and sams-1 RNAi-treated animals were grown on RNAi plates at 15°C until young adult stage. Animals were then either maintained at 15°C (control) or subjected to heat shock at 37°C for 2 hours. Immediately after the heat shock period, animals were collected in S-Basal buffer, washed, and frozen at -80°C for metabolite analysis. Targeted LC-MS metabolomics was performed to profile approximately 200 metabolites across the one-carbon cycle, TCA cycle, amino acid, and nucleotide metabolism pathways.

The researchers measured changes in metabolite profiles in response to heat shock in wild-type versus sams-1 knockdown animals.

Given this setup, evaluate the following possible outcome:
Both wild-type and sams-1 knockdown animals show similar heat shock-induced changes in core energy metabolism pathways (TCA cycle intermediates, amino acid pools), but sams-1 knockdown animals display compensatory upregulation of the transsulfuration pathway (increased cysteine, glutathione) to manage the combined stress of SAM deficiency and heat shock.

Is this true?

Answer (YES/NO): NO